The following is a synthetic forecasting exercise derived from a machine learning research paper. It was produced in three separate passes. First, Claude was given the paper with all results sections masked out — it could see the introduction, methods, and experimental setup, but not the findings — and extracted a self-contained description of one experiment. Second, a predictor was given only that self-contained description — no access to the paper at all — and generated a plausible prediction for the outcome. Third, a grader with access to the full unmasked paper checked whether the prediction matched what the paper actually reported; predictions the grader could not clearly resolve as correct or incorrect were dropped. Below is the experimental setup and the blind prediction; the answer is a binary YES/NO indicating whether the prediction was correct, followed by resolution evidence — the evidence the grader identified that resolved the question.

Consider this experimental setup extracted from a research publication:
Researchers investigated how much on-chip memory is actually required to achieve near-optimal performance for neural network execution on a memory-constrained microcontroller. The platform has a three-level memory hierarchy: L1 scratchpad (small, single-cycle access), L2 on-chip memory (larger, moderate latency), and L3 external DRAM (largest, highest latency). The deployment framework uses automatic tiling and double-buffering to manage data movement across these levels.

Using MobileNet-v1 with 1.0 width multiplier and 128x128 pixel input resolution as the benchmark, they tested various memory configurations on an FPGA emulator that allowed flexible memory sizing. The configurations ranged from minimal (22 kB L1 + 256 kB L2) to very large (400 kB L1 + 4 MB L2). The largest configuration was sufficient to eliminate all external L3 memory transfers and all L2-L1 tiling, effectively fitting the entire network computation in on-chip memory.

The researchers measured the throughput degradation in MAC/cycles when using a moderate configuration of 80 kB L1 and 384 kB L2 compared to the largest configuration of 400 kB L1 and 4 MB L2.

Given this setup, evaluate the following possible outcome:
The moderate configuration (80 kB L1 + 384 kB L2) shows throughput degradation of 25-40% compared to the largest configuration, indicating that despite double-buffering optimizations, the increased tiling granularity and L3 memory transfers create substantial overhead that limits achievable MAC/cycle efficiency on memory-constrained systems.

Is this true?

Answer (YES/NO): NO